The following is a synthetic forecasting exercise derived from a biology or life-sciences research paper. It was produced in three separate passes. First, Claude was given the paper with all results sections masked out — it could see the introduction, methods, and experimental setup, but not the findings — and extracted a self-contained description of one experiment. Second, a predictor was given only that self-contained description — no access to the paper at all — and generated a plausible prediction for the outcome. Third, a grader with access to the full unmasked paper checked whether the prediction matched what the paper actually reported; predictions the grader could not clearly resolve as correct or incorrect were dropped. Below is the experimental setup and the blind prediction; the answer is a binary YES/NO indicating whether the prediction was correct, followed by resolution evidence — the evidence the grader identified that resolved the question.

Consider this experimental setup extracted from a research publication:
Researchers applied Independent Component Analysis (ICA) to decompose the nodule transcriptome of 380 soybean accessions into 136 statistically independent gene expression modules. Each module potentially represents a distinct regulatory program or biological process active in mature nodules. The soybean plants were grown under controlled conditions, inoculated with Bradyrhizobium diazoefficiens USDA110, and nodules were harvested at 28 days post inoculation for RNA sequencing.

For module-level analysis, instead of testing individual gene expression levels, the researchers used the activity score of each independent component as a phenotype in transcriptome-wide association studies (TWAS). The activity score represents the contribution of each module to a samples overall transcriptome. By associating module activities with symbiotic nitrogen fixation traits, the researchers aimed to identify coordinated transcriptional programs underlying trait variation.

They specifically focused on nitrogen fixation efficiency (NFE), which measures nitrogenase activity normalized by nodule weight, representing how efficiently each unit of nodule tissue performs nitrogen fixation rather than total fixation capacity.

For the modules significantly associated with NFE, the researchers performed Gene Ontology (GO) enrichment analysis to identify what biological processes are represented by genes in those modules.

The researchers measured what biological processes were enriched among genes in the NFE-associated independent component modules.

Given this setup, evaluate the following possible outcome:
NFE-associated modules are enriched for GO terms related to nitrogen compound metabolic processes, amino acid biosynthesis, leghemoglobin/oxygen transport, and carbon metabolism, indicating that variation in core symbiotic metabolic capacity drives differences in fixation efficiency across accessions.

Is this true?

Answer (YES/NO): NO